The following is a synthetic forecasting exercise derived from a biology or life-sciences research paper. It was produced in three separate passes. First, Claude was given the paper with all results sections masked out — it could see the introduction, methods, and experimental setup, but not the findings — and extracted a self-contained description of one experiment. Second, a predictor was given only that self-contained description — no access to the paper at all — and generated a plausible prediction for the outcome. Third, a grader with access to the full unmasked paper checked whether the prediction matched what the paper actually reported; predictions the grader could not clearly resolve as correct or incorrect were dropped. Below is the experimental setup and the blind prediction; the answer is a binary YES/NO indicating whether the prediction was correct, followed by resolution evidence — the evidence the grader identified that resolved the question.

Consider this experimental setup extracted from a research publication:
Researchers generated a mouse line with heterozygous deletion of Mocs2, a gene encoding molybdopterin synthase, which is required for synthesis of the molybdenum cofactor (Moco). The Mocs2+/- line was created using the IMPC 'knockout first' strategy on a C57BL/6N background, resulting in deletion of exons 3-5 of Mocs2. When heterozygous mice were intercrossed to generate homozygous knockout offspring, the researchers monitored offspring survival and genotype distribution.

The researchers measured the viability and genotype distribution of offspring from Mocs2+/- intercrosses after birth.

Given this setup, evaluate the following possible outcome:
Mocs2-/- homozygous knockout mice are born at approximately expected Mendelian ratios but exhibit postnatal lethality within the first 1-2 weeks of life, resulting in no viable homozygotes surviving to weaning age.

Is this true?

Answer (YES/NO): YES